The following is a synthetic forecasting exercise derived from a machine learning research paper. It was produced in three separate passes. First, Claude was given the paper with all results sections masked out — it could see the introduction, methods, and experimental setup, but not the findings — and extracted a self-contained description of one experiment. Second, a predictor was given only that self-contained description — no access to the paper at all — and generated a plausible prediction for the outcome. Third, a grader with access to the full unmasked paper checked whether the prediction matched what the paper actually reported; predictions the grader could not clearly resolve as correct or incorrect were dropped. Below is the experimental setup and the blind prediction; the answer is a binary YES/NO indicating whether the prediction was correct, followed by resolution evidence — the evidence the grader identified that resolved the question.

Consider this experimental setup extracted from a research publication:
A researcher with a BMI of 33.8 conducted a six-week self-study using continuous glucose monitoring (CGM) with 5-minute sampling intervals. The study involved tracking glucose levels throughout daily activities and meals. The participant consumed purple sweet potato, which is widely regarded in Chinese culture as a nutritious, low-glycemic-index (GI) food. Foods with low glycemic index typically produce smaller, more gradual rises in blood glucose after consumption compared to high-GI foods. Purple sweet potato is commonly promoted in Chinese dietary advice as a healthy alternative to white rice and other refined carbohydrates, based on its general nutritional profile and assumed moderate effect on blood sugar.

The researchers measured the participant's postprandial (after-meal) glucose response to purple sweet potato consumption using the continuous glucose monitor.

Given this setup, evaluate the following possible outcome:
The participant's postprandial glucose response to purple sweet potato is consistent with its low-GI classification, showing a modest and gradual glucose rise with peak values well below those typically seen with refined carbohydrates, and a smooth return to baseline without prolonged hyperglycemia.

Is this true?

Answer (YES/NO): NO